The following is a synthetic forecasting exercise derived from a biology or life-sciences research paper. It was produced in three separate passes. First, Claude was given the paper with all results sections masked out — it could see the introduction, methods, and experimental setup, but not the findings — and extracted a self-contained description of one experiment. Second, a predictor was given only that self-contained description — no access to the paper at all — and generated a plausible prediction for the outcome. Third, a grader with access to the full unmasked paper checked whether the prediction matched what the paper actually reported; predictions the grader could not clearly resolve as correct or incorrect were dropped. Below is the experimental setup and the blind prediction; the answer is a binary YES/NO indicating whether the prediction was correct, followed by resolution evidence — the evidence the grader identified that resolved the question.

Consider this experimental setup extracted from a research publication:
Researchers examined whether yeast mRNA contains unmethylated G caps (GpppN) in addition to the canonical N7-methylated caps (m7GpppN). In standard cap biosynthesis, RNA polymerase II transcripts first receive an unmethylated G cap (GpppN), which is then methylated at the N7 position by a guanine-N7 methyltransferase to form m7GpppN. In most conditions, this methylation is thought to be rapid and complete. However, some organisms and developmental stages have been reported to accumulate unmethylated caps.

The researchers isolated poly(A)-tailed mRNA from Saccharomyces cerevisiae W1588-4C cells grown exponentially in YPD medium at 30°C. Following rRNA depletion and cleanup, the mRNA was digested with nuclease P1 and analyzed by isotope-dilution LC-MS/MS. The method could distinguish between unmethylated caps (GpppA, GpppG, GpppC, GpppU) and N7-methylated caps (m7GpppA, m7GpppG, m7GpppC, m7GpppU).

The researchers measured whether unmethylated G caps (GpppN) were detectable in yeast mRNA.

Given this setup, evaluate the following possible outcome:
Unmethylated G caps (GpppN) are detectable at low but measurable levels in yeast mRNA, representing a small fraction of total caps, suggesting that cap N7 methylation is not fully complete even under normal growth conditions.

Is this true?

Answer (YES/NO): NO